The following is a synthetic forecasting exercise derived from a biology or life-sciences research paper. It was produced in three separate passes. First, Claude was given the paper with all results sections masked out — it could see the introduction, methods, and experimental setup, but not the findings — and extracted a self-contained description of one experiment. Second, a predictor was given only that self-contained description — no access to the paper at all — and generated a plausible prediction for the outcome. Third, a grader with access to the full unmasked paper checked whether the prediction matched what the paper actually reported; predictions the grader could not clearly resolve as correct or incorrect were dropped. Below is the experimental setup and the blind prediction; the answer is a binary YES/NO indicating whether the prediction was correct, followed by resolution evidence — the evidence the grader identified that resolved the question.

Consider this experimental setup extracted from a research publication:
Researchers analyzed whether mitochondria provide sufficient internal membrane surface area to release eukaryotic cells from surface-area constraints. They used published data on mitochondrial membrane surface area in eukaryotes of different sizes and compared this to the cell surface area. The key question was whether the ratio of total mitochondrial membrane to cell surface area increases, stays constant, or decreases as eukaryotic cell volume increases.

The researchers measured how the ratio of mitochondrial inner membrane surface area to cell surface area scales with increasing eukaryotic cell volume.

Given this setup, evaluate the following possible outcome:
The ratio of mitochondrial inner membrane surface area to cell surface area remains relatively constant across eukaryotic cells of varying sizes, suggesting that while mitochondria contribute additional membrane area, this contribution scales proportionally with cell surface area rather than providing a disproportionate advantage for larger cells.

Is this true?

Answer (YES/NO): NO